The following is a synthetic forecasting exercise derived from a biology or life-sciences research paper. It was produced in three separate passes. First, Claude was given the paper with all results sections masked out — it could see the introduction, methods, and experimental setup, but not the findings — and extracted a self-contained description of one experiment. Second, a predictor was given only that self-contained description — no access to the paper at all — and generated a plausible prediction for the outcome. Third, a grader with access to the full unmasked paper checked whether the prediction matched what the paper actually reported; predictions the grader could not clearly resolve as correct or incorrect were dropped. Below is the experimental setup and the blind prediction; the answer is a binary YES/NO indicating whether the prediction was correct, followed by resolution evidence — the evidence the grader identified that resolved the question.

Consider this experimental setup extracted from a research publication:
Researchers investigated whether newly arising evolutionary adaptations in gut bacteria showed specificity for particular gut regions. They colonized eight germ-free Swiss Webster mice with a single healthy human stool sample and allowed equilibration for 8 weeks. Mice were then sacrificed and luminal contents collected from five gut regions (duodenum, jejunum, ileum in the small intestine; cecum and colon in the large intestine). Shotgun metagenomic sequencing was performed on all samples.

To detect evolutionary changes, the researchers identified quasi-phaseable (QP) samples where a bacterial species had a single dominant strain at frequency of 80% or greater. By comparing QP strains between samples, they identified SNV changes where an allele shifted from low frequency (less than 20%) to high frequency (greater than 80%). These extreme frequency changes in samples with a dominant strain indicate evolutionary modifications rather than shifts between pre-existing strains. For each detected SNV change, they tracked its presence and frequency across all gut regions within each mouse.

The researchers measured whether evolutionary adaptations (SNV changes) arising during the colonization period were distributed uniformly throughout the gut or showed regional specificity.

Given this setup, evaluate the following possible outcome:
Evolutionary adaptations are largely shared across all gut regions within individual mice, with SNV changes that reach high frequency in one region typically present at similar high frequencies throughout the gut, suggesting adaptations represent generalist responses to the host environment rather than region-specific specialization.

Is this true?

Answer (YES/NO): YES